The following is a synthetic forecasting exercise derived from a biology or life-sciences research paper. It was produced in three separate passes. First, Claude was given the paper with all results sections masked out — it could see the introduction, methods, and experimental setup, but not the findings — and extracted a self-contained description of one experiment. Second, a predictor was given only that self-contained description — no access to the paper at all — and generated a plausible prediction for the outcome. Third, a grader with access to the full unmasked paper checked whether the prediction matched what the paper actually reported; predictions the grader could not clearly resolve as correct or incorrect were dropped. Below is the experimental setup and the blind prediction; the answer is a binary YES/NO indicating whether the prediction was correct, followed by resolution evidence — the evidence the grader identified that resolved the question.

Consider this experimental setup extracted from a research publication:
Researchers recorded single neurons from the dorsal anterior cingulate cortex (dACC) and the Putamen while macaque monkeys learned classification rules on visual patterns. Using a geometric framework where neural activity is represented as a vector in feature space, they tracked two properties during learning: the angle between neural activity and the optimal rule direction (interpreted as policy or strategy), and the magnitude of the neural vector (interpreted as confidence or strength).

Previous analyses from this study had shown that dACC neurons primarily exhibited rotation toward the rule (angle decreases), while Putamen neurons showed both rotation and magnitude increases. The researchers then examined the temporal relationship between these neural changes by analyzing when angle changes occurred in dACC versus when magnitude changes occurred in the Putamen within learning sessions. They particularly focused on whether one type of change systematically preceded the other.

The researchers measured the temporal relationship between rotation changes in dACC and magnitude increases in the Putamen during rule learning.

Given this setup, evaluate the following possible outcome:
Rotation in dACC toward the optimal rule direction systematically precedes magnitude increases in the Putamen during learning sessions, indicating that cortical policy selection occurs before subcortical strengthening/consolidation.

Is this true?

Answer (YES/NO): YES